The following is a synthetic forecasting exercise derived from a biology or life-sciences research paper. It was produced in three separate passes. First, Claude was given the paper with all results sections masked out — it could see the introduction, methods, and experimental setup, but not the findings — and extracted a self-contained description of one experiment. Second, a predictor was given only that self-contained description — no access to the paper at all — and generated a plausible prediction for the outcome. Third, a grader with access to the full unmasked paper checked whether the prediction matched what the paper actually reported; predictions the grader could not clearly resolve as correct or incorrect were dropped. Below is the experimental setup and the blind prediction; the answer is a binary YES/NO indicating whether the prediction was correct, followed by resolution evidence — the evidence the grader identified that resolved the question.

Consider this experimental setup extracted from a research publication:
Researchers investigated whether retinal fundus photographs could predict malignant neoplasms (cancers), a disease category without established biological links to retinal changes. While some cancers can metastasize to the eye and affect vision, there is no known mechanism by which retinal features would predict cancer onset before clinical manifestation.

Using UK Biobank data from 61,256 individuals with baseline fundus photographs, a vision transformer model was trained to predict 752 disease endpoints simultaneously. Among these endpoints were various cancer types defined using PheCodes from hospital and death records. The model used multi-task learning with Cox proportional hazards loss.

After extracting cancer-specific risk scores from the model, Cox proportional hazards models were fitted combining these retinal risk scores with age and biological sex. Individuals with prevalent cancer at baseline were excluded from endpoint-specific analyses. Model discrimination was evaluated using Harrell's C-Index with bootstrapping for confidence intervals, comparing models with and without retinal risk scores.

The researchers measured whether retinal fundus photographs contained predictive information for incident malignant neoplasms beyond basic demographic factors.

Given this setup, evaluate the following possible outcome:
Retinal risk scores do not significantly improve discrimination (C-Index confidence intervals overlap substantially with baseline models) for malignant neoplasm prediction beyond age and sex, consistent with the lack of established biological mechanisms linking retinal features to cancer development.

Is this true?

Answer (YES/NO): NO